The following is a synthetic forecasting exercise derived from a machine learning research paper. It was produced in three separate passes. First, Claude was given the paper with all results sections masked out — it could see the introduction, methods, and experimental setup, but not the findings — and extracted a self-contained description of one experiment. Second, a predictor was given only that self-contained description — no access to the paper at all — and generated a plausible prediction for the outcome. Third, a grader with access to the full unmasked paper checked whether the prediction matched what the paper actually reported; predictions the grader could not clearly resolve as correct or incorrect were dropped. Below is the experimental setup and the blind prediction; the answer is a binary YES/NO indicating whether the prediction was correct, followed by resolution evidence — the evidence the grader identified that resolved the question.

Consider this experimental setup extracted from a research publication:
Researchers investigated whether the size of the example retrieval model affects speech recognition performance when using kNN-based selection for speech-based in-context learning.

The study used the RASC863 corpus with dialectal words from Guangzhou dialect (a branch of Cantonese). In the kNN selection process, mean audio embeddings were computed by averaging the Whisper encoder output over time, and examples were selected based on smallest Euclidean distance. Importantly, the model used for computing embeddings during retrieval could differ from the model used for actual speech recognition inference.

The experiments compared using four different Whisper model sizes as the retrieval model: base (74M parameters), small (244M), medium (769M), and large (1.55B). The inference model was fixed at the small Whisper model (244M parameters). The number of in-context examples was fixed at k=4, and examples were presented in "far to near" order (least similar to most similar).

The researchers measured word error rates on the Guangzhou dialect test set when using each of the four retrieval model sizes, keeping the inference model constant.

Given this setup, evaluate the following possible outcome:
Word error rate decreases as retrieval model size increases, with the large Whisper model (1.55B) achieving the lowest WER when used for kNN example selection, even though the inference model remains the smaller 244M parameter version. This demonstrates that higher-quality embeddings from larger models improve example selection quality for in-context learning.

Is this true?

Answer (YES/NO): NO